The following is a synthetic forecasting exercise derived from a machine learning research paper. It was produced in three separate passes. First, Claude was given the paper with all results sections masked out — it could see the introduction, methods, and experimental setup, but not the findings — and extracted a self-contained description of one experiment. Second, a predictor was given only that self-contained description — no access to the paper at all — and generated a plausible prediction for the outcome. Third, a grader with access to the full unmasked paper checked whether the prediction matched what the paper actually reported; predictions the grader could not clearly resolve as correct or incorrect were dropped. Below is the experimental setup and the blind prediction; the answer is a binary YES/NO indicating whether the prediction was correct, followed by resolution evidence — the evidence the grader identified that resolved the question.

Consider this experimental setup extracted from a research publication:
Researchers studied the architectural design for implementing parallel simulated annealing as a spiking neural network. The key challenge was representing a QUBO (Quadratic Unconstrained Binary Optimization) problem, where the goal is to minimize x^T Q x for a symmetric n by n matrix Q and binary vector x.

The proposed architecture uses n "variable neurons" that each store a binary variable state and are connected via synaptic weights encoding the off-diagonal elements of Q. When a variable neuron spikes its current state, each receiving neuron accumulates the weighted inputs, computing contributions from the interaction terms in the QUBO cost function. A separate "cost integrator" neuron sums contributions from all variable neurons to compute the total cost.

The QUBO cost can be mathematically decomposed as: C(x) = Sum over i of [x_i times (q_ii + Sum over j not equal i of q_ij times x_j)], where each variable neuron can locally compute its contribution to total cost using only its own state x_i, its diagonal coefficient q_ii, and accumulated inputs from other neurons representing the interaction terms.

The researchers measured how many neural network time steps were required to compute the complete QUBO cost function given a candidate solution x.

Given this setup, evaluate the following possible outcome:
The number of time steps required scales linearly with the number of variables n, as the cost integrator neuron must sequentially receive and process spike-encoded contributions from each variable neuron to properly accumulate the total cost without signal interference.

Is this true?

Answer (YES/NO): NO